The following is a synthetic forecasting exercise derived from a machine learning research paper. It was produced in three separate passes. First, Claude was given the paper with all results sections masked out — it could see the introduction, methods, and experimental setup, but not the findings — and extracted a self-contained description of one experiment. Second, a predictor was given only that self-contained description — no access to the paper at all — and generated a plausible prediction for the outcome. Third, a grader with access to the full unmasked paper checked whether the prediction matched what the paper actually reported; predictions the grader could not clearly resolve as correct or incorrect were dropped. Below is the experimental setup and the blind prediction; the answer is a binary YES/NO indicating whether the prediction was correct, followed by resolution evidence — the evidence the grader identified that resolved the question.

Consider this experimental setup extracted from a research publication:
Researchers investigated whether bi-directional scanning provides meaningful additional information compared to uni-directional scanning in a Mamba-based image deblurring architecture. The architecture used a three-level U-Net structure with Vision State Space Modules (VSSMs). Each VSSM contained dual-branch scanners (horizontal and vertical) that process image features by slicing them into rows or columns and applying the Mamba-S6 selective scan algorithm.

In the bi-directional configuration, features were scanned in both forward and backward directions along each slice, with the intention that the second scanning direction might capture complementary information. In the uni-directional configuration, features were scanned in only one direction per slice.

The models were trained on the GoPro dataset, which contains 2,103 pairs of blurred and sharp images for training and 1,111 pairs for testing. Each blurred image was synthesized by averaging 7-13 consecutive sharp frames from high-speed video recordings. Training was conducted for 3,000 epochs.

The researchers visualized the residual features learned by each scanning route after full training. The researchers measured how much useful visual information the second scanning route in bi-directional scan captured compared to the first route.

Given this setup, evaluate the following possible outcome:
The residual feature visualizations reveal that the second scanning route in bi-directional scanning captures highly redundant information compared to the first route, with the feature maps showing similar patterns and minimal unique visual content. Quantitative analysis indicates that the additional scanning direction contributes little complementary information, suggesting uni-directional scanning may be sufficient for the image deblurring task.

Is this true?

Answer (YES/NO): YES